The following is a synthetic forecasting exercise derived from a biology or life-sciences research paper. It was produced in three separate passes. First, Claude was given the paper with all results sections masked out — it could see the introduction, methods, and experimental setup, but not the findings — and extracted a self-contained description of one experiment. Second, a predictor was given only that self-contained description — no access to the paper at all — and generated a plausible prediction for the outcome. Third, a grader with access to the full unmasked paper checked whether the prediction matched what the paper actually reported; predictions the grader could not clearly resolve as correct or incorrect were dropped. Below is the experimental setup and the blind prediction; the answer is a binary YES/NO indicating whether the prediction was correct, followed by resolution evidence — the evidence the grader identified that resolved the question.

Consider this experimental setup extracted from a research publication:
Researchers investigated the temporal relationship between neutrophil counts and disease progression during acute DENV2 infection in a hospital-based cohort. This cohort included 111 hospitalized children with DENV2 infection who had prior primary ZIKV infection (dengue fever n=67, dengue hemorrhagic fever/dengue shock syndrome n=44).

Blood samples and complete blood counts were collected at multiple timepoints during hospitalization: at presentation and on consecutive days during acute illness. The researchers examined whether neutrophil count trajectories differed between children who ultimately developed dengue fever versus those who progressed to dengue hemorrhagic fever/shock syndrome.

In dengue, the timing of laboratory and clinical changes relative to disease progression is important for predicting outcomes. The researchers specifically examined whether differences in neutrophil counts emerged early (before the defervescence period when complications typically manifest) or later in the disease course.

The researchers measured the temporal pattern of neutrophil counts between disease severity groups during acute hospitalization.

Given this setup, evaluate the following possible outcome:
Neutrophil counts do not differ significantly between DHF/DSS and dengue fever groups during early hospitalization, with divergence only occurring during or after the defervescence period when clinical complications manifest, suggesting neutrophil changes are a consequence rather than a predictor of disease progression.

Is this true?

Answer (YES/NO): NO